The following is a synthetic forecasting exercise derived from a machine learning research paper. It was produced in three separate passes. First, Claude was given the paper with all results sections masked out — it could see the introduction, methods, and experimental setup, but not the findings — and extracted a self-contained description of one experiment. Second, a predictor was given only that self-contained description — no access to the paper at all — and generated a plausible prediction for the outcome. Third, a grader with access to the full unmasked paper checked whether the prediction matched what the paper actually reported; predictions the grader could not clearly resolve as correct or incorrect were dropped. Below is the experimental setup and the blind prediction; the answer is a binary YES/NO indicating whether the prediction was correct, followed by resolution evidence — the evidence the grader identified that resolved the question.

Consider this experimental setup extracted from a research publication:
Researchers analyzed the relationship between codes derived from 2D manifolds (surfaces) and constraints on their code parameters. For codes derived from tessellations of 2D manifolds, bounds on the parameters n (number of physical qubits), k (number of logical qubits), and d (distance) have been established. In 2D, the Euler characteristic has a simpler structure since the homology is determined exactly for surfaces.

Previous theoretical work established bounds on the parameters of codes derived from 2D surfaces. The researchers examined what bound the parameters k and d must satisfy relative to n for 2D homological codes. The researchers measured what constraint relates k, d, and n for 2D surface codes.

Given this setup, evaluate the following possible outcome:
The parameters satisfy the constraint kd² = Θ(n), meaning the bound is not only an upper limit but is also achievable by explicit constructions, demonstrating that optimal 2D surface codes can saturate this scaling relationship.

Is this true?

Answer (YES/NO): NO